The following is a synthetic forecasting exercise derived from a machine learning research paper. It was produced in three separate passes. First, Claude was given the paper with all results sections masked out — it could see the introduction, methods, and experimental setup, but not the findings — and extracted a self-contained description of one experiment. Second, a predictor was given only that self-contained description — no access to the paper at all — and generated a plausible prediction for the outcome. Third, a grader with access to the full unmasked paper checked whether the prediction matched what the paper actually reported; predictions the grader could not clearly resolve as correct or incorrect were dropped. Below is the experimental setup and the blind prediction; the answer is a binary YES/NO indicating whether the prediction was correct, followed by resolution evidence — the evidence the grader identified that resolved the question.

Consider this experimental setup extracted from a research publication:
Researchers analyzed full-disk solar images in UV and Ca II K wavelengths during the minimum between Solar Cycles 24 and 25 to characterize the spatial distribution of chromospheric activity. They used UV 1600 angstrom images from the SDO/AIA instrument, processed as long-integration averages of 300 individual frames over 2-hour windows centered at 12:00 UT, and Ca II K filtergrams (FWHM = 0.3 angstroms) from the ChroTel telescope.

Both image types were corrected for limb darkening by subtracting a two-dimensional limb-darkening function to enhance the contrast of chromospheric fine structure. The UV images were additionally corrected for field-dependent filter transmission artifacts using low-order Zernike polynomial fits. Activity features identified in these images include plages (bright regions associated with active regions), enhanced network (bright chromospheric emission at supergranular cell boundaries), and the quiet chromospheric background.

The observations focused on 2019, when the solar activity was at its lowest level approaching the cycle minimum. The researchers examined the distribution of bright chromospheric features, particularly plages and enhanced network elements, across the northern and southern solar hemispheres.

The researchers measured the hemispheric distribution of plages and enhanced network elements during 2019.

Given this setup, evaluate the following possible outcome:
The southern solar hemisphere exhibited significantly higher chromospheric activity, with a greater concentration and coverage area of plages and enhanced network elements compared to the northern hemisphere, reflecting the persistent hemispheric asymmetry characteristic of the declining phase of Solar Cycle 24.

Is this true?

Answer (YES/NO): NO